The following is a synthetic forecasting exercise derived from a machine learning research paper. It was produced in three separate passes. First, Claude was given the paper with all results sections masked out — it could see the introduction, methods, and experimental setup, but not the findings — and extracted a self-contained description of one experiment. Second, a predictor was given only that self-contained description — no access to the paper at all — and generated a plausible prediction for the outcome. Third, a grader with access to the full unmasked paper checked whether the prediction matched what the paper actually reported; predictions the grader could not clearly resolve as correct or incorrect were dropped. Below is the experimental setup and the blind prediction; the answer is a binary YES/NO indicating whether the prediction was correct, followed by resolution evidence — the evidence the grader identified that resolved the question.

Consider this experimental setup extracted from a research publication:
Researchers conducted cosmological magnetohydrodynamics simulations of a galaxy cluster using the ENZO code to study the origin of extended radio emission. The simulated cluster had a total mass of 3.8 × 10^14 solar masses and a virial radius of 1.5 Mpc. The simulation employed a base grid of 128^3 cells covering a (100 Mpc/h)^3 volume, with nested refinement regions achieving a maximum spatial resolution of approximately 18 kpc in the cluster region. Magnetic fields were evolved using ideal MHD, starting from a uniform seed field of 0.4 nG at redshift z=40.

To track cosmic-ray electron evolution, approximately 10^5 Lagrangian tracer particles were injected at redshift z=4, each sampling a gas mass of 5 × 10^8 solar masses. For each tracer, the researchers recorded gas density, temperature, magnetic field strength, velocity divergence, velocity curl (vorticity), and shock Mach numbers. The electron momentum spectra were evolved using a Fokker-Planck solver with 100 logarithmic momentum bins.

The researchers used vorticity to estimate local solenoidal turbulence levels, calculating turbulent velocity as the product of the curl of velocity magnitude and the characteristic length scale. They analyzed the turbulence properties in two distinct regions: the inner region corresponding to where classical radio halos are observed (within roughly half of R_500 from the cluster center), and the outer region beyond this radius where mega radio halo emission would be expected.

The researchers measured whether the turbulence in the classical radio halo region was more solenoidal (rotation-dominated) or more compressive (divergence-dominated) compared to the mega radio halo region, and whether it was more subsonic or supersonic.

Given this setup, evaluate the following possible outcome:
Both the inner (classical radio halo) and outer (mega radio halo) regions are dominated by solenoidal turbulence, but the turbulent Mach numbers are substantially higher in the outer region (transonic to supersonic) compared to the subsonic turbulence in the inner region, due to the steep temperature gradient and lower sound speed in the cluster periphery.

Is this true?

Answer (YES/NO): NO